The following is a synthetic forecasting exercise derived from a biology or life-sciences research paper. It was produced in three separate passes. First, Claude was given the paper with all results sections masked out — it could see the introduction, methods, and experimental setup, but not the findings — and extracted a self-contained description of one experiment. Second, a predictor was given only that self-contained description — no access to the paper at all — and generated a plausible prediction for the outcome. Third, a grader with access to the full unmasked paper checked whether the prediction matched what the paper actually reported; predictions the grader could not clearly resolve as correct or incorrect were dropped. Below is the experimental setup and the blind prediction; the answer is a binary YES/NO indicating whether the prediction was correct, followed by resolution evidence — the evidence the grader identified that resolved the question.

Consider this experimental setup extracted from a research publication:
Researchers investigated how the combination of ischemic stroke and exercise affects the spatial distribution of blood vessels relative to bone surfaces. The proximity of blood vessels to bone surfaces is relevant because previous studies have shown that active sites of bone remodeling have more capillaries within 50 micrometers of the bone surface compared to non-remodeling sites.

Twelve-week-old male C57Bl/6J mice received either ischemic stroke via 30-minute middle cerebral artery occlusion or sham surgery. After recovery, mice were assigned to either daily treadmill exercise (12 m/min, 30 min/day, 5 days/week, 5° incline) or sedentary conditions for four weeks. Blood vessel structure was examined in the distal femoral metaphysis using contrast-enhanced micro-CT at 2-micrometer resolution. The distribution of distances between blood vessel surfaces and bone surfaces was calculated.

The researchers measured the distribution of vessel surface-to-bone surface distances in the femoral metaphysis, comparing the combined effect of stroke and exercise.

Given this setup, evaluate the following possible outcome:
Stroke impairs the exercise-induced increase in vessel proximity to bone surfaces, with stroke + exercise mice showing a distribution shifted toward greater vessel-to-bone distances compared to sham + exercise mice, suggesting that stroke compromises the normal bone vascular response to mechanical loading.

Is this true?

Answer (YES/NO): NO